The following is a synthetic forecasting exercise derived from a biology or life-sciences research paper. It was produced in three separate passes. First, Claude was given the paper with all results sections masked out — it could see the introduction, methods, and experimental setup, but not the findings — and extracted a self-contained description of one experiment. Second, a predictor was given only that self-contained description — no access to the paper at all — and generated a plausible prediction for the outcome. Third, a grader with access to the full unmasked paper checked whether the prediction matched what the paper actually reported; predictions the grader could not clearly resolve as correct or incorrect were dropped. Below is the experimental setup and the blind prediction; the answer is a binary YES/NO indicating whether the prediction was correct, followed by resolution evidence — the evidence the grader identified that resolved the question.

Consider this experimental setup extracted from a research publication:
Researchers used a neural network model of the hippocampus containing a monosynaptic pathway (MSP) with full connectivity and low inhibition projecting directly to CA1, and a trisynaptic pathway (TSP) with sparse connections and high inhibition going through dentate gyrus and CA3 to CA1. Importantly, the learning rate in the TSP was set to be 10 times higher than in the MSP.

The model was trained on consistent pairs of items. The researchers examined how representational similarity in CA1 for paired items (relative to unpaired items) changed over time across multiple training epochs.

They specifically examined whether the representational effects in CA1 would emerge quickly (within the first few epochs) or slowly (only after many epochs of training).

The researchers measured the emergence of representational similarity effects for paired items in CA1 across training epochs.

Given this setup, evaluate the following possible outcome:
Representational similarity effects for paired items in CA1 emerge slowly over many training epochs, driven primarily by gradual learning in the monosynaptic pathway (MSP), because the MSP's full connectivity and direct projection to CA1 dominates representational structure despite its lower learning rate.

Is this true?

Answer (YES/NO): YES